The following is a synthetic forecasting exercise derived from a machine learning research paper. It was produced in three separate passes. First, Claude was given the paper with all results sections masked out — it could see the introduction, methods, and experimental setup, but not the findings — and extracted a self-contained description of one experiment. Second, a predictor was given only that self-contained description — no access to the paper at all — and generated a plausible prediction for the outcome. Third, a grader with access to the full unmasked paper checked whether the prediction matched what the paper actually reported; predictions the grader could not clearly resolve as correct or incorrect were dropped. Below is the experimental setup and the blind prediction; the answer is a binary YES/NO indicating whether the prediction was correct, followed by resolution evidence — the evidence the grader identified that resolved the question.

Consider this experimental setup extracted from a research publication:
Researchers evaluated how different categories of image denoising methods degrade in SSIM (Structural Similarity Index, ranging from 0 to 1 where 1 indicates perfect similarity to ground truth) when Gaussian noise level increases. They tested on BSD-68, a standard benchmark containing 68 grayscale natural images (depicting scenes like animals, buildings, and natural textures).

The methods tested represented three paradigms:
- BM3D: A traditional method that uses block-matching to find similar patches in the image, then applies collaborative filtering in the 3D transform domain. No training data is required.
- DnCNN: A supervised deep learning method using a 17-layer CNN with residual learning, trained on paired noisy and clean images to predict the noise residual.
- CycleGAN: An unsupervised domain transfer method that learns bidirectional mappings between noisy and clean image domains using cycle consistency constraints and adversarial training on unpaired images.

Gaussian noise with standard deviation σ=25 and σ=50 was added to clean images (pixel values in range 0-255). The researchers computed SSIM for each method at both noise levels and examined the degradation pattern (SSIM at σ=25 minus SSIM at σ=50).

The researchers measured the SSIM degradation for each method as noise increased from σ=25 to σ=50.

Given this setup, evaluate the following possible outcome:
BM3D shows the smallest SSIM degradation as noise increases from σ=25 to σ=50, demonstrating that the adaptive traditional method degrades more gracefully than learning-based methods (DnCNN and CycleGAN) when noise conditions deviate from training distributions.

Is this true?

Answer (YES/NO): NO